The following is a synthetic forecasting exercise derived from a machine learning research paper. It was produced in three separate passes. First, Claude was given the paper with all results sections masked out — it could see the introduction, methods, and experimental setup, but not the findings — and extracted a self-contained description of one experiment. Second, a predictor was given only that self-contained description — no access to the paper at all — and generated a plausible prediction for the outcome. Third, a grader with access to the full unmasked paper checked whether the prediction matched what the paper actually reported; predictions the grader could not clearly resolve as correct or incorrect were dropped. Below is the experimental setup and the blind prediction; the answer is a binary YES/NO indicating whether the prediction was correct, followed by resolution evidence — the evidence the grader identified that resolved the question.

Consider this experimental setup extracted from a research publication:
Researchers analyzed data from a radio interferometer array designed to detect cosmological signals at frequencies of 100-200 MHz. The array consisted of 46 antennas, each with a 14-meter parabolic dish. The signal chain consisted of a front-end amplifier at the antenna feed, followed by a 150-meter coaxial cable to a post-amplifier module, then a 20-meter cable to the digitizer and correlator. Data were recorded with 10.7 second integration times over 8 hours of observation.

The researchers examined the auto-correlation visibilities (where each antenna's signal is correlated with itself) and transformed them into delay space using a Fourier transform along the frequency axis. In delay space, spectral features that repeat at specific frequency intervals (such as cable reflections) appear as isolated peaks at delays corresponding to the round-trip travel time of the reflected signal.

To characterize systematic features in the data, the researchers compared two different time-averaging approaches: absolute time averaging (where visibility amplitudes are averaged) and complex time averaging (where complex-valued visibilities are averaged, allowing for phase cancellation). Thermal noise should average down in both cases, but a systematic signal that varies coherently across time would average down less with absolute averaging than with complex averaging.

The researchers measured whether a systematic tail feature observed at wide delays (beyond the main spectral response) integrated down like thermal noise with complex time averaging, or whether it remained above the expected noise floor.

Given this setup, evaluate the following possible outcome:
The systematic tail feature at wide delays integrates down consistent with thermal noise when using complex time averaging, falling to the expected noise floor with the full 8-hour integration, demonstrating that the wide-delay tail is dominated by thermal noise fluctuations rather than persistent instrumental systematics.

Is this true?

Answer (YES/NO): NO